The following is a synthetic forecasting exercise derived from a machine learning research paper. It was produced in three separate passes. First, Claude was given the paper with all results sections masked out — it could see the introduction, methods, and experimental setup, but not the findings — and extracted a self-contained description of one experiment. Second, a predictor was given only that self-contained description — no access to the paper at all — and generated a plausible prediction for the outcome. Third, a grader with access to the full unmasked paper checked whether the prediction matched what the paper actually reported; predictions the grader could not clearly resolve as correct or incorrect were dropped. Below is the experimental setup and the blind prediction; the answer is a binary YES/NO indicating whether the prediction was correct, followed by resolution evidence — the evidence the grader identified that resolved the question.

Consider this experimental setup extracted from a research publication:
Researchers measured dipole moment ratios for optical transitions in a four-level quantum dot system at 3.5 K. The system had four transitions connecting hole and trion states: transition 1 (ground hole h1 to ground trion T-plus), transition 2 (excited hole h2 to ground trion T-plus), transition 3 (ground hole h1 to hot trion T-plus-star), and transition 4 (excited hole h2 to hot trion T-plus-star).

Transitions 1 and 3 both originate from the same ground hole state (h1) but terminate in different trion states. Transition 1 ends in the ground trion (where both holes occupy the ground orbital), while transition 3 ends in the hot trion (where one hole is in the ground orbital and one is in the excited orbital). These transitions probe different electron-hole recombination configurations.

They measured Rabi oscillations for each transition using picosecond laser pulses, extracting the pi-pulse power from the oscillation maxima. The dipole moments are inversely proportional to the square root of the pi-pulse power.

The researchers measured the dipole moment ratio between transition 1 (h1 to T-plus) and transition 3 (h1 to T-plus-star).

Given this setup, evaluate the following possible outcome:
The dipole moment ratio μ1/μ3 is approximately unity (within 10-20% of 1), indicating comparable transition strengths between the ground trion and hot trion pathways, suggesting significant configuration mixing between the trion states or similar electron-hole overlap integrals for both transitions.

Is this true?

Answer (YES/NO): NO